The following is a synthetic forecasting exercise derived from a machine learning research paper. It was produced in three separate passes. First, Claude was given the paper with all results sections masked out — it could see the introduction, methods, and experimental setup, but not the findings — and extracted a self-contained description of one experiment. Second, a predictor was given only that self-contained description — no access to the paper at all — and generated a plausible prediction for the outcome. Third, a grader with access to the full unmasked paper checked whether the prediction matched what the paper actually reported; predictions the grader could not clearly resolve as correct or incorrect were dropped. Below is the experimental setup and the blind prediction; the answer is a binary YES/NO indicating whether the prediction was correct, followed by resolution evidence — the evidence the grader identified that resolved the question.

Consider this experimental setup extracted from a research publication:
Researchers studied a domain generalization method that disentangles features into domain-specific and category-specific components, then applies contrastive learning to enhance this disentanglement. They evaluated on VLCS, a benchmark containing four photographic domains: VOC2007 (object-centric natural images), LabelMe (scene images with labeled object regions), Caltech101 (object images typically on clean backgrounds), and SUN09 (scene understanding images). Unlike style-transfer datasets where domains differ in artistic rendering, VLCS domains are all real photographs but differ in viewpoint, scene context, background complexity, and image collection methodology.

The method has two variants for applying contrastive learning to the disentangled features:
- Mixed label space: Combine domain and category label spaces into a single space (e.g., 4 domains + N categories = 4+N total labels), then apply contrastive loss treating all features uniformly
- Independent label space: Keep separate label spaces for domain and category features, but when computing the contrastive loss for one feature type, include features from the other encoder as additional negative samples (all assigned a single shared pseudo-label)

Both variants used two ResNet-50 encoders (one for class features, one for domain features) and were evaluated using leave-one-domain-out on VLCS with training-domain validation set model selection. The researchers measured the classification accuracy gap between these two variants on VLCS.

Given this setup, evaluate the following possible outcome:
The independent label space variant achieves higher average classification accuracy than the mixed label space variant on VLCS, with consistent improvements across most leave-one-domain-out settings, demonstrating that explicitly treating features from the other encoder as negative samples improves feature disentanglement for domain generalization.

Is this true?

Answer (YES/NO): NO